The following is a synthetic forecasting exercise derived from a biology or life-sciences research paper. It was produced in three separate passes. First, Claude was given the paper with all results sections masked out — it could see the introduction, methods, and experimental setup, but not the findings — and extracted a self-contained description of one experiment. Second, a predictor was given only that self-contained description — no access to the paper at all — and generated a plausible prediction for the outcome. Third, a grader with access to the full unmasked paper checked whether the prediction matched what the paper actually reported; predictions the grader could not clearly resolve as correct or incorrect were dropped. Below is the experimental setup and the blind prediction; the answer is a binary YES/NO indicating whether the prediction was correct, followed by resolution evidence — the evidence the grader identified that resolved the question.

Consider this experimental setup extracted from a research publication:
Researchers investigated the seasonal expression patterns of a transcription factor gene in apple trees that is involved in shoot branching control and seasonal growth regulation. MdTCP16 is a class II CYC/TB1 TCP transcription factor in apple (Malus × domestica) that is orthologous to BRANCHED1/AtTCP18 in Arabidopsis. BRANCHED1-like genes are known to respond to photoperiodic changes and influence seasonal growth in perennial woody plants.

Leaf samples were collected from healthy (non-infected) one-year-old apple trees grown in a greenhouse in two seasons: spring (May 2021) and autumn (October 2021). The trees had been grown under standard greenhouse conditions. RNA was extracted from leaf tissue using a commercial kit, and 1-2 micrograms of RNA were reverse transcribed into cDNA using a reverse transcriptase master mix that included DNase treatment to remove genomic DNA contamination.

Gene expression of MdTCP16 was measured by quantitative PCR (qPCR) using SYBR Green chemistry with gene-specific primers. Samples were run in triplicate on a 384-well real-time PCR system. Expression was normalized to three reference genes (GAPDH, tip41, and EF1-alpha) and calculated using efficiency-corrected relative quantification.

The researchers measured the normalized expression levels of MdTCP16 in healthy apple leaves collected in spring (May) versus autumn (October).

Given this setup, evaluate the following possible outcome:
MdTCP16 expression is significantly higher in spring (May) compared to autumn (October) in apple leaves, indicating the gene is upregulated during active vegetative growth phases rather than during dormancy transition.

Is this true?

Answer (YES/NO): NO